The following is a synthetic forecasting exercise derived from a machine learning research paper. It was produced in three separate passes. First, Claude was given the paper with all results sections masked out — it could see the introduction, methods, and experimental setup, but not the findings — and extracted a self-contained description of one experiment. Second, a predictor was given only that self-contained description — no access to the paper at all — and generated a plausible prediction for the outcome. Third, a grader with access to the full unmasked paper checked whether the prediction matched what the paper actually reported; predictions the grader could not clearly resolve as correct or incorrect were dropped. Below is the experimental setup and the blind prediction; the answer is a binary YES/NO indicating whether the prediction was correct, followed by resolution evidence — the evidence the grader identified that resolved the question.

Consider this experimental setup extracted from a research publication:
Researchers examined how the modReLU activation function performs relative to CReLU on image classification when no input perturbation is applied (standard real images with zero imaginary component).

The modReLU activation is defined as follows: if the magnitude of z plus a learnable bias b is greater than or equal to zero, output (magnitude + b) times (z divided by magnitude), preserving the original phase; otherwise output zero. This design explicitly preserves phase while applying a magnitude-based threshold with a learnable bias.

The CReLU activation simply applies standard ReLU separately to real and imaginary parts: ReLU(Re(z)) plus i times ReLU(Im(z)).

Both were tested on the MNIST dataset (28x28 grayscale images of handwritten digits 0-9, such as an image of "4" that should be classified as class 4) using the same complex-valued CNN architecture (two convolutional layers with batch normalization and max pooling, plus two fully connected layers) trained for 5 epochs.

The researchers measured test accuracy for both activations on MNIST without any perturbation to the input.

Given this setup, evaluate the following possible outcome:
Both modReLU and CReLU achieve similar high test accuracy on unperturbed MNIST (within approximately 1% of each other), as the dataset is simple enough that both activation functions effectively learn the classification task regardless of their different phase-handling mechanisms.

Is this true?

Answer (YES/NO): NO